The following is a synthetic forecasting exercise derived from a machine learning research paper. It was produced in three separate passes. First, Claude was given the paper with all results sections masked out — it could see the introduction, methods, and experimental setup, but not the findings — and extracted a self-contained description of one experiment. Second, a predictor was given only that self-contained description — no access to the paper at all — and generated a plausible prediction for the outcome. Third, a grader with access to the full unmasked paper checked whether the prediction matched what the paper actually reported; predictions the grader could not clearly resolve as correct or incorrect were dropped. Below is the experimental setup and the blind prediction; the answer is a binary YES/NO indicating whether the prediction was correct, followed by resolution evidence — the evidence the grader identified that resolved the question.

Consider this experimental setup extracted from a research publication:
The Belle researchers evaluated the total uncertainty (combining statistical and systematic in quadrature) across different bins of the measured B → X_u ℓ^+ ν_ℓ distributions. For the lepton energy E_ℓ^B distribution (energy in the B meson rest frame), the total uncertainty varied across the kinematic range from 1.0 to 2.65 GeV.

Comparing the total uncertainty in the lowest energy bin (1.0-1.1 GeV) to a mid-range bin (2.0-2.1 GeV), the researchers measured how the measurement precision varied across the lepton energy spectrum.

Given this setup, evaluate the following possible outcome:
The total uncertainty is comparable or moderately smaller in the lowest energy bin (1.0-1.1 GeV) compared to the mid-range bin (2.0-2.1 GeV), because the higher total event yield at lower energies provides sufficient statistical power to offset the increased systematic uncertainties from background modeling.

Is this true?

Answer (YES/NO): NO